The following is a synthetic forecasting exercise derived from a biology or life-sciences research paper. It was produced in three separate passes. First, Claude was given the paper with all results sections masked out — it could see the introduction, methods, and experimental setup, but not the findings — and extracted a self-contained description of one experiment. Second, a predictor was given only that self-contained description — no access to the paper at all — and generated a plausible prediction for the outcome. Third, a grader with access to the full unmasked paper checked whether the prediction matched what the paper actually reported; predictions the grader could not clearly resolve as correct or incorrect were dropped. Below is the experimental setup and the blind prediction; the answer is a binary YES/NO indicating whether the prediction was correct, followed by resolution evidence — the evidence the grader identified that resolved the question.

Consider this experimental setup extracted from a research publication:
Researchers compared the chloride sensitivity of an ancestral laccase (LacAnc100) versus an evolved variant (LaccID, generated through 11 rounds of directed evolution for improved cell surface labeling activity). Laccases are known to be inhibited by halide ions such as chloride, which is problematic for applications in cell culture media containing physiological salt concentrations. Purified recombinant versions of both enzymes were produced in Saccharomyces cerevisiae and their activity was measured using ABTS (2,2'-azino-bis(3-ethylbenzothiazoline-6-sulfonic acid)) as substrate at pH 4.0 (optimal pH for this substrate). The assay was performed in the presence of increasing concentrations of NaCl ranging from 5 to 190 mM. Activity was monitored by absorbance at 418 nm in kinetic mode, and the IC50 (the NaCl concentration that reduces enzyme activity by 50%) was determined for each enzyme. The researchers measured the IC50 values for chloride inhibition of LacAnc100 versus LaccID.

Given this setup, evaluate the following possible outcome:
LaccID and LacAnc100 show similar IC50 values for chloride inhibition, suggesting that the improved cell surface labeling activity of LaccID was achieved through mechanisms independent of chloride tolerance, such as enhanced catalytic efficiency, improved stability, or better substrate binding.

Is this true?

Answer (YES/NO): YES